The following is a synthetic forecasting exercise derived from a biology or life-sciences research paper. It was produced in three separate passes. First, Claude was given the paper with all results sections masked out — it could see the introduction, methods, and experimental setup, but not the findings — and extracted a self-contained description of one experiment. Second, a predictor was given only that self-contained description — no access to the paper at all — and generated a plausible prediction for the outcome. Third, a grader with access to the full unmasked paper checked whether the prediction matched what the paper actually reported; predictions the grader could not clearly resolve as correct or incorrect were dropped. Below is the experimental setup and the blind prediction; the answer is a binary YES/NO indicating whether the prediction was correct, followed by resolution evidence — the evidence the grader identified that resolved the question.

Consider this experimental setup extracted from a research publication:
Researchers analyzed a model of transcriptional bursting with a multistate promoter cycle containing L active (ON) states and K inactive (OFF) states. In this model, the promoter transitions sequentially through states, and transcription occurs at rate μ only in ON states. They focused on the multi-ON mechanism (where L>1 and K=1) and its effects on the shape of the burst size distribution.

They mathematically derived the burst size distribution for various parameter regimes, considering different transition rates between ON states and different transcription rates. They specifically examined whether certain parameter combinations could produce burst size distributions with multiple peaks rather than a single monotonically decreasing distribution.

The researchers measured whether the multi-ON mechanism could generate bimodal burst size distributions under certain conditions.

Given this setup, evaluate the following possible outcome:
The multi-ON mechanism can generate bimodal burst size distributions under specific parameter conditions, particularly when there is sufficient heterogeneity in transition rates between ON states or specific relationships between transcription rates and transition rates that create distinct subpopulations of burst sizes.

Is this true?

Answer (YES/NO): YES